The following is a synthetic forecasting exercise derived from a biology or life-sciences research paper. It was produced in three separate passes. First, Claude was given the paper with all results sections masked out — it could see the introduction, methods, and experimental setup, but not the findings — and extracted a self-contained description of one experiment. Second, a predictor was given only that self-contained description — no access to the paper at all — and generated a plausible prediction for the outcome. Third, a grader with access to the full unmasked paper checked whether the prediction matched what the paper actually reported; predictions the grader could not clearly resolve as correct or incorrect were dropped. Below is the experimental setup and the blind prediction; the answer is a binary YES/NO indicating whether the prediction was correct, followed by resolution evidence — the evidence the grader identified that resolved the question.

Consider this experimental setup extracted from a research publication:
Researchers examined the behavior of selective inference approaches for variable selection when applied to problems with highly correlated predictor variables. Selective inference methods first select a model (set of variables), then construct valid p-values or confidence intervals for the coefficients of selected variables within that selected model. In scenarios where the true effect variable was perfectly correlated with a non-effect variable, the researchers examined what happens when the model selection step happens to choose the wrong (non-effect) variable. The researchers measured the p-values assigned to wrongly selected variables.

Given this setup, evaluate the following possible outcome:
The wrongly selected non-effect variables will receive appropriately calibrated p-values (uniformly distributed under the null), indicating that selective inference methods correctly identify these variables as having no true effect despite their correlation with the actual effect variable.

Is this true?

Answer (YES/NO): NO